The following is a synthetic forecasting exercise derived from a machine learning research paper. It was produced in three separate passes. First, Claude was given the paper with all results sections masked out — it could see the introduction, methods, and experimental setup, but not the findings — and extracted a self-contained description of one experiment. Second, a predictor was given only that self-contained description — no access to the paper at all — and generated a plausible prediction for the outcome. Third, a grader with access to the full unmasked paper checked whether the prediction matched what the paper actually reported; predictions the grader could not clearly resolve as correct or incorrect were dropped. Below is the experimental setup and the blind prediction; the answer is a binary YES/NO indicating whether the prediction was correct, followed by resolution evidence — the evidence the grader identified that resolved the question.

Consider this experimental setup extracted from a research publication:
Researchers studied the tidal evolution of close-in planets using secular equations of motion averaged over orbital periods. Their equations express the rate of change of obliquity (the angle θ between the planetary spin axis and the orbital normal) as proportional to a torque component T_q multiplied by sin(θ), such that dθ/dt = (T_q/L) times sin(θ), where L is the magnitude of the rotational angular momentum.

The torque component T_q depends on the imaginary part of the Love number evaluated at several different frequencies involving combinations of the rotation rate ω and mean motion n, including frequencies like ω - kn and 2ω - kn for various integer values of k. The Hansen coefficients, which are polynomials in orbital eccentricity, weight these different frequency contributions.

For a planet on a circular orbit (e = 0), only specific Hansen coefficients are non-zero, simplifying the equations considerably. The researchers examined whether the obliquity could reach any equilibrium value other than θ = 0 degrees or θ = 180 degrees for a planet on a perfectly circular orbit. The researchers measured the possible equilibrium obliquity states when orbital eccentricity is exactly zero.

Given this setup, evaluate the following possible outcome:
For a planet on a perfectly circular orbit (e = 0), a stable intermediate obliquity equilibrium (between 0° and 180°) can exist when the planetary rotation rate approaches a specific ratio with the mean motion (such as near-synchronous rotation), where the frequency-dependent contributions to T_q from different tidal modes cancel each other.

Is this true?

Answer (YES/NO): NO